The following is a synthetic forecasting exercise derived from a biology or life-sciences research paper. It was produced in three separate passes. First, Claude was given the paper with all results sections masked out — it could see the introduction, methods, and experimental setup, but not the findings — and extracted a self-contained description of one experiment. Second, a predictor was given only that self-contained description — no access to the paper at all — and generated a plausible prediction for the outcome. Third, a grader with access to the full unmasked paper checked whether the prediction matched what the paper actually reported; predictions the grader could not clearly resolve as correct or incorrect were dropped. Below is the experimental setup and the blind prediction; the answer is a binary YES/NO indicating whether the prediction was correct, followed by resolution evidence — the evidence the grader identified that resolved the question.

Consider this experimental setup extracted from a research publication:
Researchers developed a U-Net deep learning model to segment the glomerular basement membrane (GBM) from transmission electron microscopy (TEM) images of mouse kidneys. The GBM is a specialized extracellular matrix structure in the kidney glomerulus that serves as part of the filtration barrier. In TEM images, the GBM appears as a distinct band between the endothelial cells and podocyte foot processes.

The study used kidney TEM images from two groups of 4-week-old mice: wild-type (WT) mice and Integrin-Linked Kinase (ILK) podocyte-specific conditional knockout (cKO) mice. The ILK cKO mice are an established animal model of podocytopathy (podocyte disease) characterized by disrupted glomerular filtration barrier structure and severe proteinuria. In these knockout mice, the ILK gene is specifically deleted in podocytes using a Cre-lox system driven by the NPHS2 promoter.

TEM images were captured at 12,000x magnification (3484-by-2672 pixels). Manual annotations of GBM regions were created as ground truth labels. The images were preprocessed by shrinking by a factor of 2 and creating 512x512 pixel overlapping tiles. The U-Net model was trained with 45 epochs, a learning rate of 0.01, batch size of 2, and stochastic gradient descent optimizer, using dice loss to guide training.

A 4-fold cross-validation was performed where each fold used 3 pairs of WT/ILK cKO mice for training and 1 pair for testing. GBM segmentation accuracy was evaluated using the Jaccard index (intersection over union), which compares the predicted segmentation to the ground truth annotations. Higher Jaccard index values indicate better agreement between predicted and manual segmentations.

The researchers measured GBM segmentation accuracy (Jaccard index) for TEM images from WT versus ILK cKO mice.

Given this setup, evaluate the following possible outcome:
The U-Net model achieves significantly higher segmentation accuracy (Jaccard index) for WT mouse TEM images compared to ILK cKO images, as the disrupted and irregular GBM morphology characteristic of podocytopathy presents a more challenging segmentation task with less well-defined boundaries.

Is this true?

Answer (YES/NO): NO